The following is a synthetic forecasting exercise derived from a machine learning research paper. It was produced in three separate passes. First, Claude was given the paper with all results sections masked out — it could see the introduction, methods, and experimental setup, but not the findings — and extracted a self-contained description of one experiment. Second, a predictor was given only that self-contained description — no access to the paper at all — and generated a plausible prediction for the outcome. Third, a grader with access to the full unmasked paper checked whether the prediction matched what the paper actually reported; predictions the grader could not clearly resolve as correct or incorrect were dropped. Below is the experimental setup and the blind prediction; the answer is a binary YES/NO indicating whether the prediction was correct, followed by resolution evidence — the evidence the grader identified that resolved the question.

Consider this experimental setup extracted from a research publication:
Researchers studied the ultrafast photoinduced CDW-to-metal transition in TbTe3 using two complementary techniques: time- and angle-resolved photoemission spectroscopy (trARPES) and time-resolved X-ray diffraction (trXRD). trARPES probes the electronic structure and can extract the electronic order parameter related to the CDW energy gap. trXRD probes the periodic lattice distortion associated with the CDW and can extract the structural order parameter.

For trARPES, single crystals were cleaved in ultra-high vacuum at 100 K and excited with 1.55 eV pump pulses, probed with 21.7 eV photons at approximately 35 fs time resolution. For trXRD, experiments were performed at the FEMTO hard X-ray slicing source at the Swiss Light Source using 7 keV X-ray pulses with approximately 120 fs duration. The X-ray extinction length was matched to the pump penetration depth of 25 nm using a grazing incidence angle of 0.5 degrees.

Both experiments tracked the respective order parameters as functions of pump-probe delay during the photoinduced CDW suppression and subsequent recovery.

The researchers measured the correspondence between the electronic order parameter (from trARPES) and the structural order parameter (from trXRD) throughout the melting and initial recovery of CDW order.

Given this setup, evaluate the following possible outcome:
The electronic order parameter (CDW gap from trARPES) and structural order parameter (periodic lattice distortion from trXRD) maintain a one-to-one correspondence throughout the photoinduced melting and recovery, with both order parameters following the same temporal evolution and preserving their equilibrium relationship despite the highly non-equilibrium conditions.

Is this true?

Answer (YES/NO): YES